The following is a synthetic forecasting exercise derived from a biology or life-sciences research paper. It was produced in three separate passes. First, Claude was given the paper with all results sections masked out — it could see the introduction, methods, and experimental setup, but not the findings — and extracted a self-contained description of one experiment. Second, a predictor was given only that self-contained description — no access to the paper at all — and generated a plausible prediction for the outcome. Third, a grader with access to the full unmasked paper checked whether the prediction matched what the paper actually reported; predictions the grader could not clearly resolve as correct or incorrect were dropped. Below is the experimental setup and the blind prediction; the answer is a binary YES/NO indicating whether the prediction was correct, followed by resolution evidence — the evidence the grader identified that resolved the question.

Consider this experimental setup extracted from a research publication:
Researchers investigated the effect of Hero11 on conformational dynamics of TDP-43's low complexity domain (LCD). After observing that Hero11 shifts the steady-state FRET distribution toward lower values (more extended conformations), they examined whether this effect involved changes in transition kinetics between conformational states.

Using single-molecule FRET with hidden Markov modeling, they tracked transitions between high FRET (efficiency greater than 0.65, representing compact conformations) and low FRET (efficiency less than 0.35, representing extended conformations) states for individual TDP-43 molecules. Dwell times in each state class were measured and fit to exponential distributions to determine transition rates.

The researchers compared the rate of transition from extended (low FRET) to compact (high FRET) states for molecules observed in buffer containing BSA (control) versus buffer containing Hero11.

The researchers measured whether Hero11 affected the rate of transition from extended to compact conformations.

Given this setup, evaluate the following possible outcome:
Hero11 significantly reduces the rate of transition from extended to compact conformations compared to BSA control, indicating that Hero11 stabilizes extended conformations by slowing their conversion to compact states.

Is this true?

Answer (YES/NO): YES